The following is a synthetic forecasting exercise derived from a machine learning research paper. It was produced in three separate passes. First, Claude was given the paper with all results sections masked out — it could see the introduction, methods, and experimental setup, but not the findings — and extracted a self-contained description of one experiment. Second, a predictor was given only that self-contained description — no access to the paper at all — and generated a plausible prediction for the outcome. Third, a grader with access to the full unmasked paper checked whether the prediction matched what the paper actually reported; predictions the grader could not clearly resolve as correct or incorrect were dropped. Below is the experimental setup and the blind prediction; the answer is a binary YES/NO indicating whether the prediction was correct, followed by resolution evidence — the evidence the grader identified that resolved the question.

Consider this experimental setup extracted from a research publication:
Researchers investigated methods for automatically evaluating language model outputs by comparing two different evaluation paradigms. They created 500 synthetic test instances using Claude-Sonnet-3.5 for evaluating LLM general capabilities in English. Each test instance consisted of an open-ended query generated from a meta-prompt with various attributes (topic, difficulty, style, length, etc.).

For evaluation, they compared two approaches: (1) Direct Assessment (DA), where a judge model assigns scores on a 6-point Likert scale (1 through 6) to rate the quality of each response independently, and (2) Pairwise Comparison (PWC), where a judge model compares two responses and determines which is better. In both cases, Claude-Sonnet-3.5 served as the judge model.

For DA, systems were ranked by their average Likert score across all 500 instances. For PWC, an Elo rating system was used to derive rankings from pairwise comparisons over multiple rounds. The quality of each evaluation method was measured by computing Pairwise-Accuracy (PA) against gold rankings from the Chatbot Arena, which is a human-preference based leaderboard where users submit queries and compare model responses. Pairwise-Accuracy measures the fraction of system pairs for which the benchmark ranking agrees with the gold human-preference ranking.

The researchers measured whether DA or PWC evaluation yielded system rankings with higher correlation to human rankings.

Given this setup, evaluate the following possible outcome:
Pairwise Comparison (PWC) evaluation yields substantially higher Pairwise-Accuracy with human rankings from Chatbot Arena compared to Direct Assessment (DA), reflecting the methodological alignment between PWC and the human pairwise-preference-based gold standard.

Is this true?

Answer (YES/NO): NO